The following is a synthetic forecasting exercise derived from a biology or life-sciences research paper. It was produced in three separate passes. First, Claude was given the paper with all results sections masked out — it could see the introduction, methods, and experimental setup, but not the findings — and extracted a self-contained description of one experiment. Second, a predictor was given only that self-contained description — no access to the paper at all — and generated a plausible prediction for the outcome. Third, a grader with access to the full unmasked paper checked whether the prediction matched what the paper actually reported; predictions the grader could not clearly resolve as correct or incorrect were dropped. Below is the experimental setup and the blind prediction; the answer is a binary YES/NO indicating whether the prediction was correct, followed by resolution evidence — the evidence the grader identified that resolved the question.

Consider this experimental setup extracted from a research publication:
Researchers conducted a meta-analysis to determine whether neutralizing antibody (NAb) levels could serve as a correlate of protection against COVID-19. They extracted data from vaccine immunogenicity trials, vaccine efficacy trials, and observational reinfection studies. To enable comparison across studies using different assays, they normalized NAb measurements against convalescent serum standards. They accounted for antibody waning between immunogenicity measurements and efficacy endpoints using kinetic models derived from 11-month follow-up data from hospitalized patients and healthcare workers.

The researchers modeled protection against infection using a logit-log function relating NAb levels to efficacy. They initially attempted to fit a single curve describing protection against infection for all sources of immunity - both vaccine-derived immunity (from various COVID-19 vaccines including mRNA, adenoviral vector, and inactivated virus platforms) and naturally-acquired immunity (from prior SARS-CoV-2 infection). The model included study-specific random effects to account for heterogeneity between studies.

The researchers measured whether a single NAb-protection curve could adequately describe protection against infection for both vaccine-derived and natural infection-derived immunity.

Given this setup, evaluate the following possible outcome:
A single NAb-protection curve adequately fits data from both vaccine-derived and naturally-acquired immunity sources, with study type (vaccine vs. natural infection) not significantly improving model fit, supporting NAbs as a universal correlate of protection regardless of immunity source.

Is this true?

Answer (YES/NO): NO